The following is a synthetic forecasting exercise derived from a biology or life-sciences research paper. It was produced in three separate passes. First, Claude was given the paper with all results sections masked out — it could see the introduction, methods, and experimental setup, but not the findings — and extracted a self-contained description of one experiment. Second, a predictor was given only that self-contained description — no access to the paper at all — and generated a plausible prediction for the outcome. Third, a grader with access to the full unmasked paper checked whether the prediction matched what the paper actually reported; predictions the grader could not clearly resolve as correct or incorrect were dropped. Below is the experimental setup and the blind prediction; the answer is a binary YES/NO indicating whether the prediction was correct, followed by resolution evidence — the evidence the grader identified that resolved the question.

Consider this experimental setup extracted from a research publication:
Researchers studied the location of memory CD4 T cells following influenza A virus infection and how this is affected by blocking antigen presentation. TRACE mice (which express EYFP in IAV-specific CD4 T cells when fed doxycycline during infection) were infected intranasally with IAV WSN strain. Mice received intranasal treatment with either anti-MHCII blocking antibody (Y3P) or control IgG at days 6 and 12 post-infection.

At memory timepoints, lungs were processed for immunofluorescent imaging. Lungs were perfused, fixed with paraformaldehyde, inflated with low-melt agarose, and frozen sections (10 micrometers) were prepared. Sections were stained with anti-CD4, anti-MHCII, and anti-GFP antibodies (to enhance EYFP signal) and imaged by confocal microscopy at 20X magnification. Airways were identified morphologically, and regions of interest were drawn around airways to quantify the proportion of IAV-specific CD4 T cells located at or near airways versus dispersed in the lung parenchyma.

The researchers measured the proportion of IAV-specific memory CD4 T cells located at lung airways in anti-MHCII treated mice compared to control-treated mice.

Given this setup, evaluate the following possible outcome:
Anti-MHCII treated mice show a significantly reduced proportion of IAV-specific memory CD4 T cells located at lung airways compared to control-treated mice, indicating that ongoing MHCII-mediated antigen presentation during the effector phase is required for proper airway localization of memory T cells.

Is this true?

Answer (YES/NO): NO